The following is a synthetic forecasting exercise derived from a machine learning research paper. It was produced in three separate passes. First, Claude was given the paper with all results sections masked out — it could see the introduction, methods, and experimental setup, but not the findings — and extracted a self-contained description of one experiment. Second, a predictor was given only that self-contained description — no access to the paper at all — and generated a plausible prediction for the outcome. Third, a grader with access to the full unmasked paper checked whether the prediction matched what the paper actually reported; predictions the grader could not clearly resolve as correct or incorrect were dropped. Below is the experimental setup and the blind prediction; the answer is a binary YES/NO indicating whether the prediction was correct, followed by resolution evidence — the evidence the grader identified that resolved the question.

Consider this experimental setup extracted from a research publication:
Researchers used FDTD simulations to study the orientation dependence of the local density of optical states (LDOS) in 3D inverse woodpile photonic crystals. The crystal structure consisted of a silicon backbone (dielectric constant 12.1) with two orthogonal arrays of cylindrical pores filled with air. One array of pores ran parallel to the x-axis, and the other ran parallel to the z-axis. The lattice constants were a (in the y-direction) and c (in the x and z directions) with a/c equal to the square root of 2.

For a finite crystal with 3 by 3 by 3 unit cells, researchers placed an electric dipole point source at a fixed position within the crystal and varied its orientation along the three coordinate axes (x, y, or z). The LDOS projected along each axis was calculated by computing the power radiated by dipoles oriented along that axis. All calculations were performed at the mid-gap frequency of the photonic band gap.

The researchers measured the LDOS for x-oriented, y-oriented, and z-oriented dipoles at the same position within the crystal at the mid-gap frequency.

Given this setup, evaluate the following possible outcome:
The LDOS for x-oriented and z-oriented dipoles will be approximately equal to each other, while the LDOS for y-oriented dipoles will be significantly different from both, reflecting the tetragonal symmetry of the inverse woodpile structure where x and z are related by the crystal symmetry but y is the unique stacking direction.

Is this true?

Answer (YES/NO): YES